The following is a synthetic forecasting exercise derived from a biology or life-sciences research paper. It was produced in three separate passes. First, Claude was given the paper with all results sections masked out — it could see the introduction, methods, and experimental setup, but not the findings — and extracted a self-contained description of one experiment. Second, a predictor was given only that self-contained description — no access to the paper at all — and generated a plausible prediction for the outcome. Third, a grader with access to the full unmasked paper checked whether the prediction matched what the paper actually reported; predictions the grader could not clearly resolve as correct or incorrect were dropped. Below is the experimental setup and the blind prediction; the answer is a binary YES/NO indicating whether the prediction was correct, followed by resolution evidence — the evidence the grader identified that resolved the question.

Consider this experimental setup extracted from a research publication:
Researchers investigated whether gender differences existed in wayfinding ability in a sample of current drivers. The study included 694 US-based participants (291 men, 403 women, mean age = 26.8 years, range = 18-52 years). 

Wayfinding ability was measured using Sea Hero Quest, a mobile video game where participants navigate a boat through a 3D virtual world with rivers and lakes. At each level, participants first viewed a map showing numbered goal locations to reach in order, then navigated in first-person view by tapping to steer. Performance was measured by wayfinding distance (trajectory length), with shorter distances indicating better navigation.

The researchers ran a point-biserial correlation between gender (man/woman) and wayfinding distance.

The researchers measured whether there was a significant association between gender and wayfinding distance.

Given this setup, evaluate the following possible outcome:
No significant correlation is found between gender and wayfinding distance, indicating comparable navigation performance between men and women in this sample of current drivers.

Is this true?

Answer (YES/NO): YES